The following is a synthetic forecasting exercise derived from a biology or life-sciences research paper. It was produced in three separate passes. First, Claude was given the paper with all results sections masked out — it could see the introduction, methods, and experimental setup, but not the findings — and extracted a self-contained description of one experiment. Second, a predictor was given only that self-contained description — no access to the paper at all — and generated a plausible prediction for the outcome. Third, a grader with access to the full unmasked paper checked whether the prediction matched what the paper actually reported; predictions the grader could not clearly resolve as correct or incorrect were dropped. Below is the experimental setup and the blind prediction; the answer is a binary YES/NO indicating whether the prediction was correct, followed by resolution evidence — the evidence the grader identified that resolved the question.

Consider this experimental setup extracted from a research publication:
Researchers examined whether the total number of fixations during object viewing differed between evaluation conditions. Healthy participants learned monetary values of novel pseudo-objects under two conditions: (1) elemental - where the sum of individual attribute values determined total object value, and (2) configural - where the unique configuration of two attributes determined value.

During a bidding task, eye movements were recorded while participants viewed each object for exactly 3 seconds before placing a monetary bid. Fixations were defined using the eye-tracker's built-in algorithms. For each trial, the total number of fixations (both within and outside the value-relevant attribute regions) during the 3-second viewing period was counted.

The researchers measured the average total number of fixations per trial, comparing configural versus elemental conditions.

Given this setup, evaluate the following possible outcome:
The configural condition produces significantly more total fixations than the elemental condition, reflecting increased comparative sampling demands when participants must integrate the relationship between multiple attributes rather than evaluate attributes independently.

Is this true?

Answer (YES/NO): NO